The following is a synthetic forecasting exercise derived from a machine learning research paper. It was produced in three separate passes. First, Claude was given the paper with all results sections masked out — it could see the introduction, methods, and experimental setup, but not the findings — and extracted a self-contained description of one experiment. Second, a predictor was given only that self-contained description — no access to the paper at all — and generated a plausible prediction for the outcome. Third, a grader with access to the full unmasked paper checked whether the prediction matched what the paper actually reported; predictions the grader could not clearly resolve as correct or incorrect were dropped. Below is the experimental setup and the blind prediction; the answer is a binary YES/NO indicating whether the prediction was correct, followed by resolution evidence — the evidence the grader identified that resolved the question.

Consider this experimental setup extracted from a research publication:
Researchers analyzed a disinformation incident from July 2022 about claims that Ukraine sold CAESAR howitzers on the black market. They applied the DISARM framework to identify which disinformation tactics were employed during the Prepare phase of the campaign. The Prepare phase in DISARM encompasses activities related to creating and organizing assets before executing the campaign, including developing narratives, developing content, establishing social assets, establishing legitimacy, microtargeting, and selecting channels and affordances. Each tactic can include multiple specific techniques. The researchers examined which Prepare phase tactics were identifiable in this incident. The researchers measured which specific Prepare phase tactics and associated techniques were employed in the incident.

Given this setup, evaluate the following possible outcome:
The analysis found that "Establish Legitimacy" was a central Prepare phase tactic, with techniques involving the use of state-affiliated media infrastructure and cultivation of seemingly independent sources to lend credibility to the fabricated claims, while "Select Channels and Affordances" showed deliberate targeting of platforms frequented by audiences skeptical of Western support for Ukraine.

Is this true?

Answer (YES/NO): NO